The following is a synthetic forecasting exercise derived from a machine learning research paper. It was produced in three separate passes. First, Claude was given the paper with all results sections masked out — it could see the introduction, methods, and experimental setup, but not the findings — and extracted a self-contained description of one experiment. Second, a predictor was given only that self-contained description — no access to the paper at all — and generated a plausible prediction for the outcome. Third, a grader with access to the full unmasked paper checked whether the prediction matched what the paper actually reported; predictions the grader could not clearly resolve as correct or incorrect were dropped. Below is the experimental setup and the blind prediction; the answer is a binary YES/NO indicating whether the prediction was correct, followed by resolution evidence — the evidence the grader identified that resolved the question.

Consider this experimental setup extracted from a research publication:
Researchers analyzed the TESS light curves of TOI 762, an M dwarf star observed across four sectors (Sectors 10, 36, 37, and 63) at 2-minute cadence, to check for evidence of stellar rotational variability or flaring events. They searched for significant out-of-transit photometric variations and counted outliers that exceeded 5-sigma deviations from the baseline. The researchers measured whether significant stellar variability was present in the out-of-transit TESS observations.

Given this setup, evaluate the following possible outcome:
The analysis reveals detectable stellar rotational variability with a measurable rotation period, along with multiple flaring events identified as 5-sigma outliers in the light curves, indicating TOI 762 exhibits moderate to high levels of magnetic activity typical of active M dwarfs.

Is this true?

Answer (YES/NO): NO